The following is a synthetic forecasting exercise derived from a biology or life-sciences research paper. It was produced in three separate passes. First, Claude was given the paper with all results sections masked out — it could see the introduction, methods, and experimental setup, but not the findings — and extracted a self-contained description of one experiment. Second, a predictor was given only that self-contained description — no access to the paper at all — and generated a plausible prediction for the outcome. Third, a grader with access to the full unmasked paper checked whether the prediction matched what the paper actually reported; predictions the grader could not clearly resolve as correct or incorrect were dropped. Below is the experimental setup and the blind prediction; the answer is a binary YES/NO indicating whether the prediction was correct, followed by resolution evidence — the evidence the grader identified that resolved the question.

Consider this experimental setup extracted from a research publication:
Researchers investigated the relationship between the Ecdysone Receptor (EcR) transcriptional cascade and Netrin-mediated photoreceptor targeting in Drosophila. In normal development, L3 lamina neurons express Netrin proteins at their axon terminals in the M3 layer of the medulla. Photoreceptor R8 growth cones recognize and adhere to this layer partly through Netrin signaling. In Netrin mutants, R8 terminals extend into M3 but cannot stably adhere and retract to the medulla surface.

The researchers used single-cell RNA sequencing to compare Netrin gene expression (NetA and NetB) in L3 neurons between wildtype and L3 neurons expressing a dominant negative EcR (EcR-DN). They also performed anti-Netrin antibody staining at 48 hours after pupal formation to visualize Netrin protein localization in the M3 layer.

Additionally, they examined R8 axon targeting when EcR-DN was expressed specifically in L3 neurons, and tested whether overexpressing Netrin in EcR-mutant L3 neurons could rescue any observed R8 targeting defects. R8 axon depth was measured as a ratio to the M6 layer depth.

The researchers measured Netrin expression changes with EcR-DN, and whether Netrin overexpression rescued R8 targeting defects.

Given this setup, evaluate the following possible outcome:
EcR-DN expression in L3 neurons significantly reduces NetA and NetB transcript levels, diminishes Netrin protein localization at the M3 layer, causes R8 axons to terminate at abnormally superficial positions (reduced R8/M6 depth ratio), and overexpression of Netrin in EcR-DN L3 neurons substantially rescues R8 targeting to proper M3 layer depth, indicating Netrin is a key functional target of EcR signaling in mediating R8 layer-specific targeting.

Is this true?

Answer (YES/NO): NO